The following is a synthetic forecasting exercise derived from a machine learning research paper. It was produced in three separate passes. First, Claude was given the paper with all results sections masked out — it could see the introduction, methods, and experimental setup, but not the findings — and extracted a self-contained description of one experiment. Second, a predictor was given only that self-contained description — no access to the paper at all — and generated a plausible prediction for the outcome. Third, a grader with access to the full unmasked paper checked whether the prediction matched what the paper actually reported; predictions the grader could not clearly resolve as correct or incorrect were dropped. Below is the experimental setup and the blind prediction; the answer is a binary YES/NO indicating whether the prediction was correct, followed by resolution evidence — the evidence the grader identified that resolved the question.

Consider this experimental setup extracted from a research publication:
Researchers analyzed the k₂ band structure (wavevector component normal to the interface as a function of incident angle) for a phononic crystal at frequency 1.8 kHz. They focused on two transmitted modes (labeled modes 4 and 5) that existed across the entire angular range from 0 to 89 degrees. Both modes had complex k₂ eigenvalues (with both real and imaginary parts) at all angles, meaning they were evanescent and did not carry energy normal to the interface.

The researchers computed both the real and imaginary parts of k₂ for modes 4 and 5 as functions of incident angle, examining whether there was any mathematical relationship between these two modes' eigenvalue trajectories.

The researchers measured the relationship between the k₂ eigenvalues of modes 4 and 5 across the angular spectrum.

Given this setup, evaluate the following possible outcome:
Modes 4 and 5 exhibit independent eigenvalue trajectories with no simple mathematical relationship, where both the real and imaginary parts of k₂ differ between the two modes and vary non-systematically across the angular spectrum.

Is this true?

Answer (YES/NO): NO